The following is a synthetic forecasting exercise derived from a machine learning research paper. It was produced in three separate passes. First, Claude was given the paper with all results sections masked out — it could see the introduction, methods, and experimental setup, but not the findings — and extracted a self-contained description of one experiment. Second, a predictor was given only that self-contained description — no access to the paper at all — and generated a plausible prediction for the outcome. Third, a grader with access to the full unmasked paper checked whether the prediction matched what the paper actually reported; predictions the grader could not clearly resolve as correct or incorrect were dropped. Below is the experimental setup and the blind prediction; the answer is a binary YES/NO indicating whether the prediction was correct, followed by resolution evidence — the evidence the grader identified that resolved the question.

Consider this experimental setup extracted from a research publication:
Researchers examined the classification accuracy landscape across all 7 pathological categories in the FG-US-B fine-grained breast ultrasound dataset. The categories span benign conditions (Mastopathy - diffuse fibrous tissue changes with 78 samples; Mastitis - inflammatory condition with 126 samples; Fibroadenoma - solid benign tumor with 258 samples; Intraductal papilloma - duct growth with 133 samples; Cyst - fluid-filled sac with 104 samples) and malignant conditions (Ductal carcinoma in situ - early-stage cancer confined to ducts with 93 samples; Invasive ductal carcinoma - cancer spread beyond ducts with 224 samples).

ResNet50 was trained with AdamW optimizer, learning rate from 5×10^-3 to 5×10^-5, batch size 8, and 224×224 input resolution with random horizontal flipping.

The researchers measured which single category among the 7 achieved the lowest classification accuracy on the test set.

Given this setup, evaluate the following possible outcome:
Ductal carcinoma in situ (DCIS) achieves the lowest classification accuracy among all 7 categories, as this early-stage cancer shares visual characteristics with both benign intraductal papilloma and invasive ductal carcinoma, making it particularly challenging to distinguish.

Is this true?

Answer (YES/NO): NO